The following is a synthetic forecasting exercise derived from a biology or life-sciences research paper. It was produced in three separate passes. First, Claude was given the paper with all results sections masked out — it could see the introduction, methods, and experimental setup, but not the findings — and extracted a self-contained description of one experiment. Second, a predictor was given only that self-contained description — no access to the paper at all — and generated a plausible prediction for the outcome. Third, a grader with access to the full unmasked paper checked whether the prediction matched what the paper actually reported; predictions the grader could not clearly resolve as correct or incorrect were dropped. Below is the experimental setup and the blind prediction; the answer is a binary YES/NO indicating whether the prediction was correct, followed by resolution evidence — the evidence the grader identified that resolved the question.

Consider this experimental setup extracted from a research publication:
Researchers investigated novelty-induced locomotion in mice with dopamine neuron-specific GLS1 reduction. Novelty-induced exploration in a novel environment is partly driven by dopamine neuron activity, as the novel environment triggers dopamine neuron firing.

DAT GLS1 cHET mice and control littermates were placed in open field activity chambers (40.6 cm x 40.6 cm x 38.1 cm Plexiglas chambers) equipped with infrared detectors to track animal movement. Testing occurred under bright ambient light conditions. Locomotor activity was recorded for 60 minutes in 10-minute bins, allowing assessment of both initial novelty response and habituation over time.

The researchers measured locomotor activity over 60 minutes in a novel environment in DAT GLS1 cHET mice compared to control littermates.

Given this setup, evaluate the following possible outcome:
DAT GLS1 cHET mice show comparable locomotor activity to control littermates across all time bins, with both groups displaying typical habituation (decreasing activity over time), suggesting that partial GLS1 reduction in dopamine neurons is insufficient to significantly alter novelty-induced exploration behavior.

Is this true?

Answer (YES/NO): YES